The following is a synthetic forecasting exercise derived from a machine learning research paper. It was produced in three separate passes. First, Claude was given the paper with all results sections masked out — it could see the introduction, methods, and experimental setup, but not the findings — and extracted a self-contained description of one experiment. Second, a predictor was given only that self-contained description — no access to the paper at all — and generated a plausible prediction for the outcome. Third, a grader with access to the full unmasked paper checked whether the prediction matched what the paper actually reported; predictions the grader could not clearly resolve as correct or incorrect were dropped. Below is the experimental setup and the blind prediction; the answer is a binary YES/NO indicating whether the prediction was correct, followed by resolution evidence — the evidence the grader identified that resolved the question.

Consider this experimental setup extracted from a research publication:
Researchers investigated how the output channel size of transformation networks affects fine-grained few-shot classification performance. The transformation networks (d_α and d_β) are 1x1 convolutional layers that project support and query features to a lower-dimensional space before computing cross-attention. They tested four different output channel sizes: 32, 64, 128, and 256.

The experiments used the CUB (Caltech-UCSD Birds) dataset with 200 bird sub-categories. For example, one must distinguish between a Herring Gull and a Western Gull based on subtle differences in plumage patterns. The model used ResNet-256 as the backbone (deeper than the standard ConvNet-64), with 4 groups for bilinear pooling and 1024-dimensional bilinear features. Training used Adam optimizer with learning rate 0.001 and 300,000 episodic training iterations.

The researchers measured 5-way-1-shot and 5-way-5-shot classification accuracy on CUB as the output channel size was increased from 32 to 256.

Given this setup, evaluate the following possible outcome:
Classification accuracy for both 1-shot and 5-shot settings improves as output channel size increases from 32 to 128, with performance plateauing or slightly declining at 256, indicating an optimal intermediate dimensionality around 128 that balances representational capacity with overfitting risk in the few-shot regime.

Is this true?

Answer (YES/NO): NO